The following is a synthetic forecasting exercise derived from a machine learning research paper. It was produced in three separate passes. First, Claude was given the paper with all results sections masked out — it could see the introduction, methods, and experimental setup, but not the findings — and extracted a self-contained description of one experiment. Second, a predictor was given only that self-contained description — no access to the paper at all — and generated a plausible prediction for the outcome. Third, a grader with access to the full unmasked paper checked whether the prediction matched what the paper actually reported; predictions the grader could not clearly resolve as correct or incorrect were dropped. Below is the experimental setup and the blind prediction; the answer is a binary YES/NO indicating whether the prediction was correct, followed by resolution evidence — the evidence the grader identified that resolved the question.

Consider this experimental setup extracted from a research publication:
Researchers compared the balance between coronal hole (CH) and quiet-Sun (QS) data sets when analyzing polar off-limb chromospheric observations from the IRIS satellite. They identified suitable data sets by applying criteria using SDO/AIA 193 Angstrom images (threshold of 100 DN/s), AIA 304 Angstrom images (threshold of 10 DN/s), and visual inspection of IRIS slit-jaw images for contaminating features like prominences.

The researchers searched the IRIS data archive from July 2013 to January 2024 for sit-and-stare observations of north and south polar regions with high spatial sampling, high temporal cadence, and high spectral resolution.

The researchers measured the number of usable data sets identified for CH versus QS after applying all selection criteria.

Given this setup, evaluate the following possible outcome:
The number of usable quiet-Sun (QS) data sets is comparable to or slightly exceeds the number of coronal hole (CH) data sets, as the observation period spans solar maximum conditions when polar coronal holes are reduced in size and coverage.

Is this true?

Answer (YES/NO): YES